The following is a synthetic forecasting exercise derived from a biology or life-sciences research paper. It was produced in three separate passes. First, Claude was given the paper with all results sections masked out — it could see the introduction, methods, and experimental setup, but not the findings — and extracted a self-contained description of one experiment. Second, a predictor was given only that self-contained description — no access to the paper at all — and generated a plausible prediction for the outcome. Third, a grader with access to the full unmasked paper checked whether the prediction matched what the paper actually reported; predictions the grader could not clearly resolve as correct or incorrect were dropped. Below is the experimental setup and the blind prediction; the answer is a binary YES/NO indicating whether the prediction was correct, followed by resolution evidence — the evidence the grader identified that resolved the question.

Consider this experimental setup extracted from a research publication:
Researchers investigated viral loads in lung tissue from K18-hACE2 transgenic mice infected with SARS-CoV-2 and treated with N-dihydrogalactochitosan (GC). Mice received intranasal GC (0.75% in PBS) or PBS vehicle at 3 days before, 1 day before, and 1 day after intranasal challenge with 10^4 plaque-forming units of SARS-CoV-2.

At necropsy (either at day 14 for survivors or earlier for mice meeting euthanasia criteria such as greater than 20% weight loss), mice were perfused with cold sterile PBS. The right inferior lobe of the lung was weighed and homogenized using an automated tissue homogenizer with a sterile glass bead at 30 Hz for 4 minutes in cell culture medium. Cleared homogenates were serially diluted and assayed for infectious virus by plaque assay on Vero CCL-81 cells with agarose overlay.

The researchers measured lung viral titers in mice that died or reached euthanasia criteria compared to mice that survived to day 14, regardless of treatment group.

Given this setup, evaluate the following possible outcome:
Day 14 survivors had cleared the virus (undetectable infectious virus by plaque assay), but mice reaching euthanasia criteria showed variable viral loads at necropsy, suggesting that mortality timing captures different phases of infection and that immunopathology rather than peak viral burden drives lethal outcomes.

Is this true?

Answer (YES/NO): NO